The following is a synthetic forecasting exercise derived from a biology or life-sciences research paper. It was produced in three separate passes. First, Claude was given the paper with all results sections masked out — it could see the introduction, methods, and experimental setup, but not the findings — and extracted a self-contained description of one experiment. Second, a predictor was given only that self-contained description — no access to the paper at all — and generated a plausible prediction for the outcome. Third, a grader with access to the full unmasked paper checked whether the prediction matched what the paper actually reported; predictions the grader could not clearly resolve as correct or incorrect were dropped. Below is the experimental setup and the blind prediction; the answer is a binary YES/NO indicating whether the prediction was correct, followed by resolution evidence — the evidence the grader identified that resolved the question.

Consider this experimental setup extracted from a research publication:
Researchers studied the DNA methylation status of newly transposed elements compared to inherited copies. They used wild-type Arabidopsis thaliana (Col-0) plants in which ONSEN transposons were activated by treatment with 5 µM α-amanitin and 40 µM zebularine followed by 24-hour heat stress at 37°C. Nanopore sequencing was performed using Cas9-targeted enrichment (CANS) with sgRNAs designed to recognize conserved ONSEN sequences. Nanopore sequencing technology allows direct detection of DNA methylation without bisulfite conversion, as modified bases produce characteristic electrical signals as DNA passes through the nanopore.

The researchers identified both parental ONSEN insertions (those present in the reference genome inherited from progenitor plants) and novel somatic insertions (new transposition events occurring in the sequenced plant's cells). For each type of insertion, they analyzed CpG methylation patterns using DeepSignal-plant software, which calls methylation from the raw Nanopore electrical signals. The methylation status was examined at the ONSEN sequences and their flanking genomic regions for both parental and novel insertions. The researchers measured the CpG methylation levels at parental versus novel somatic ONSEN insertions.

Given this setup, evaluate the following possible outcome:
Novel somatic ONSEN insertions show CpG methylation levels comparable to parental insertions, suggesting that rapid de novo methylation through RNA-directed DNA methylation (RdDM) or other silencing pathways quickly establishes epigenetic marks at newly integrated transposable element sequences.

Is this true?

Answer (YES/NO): NO